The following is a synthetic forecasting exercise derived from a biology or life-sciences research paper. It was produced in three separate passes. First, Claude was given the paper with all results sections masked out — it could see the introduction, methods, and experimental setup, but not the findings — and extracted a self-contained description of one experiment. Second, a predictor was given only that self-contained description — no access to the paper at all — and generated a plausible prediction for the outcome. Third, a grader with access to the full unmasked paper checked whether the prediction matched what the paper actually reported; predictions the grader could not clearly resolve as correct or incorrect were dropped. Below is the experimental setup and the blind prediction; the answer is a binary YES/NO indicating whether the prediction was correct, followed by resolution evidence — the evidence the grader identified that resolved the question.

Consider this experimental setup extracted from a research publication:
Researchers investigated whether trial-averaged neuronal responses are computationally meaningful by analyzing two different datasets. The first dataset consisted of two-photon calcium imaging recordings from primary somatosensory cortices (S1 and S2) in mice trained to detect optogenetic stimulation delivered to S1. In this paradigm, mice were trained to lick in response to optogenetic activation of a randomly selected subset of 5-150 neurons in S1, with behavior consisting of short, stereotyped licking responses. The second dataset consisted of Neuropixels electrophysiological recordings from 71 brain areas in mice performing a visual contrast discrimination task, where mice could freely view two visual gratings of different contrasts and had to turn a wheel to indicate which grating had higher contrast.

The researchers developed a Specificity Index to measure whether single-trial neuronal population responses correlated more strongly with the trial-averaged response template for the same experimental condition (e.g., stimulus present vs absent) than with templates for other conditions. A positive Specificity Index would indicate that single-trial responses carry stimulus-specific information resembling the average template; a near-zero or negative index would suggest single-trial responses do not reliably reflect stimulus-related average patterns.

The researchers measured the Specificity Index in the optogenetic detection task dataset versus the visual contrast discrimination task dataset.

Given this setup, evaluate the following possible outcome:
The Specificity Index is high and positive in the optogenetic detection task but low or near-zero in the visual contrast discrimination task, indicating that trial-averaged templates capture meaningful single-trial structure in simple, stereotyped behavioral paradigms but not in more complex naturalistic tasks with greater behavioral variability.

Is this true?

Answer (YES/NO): YES